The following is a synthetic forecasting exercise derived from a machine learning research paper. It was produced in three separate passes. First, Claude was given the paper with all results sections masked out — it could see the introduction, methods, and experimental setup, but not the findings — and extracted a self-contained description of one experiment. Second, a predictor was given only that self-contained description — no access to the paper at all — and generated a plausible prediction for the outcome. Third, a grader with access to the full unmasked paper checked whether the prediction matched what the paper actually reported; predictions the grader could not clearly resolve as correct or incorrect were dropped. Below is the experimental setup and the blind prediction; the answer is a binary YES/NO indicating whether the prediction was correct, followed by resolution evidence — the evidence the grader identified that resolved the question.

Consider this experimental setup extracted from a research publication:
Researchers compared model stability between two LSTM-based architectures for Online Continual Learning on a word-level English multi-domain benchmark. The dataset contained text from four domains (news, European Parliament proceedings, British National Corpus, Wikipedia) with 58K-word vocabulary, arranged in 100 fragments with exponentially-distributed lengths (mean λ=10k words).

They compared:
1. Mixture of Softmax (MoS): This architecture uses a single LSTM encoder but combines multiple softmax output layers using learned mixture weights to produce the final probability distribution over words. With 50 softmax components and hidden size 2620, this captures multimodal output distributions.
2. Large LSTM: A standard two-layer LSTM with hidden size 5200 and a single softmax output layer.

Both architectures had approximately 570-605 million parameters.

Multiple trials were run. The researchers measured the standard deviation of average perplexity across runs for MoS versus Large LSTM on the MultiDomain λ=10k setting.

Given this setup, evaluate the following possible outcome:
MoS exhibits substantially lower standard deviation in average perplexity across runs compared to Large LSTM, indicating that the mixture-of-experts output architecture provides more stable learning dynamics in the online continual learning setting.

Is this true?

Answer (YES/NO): YES